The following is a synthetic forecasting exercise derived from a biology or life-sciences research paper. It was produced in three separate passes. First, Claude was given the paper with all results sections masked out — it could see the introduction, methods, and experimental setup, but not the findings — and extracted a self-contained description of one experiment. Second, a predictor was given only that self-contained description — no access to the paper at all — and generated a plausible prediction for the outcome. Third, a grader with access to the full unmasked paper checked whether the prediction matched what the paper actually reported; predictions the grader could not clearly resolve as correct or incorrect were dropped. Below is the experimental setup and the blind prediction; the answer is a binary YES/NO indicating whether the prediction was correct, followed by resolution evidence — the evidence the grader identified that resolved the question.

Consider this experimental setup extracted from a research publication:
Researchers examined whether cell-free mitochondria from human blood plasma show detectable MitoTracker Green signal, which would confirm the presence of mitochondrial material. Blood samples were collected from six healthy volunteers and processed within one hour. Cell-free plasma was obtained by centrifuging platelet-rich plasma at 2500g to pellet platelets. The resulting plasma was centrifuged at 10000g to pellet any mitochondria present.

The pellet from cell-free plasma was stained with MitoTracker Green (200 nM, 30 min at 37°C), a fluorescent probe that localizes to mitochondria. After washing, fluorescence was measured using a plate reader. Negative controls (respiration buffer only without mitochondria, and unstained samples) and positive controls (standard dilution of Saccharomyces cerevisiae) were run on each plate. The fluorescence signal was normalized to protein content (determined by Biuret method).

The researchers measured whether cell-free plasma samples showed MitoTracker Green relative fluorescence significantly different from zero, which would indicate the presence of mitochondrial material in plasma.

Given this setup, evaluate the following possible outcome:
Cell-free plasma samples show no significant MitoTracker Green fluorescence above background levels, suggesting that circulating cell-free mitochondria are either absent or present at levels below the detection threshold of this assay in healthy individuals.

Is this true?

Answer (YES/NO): NO